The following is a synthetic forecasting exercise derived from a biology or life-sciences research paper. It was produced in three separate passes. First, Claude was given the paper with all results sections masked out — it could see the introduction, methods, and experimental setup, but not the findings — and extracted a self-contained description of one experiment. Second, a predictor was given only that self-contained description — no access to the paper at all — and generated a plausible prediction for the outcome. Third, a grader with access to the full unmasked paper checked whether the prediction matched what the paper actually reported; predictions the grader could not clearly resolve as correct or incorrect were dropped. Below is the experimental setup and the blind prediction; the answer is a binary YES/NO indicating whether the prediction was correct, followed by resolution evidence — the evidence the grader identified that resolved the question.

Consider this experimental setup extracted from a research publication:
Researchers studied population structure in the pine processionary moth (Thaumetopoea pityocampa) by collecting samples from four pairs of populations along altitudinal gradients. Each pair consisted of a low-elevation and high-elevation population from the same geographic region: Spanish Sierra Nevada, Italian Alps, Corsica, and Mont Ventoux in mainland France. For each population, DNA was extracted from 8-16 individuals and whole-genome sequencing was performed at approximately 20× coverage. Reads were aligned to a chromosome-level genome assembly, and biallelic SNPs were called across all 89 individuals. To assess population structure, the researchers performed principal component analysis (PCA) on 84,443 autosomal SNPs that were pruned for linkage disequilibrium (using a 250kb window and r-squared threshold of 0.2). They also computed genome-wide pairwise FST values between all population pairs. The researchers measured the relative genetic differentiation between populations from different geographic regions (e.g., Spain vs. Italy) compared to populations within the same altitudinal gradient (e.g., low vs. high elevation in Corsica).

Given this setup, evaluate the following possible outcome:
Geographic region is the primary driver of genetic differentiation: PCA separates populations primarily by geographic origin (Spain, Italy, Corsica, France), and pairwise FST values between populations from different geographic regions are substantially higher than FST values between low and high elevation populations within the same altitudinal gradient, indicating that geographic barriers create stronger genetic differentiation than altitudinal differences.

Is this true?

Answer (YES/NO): YES